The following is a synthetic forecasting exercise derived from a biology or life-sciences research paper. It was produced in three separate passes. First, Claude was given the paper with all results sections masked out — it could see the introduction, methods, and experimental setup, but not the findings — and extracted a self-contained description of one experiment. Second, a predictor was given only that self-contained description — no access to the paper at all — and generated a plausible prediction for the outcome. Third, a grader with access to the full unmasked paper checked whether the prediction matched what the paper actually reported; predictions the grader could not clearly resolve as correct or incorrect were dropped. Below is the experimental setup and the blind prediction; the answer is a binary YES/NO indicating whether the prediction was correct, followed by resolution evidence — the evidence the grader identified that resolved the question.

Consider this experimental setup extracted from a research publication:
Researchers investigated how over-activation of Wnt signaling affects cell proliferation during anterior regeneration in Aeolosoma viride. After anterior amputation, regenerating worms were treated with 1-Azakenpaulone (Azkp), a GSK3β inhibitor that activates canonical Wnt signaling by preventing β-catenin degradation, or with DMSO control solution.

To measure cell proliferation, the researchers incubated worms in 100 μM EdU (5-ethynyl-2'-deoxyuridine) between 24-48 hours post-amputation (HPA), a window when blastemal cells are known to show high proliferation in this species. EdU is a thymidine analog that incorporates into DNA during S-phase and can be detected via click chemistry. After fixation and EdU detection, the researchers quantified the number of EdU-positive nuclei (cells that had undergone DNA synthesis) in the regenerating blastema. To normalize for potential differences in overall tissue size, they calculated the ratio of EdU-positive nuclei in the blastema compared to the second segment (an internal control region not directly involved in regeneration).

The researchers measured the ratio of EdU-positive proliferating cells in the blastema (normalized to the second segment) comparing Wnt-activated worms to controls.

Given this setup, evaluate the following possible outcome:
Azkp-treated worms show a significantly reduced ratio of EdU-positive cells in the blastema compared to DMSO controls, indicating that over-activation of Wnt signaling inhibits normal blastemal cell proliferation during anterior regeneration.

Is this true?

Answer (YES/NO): YES